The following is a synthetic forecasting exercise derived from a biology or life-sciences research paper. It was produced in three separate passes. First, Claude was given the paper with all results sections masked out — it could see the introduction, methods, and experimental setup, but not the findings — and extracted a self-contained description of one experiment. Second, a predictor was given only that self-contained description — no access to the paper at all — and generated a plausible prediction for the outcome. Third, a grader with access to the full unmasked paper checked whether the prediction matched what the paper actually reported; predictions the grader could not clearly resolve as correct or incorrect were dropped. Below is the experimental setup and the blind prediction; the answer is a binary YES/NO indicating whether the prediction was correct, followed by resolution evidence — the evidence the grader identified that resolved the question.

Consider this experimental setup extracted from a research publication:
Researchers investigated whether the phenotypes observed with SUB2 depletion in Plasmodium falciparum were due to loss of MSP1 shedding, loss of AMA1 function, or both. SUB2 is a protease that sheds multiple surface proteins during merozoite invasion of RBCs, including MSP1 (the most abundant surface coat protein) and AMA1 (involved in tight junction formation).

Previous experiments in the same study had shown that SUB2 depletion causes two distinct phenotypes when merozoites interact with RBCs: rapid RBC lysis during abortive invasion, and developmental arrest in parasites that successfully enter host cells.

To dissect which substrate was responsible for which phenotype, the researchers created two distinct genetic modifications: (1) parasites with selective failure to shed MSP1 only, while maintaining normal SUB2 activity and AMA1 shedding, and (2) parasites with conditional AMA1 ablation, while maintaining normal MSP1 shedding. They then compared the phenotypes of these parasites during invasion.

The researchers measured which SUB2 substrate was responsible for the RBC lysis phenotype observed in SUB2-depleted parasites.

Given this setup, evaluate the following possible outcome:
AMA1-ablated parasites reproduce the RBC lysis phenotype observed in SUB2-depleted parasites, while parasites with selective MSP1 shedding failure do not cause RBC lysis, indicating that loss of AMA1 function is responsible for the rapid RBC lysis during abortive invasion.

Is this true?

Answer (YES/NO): YES